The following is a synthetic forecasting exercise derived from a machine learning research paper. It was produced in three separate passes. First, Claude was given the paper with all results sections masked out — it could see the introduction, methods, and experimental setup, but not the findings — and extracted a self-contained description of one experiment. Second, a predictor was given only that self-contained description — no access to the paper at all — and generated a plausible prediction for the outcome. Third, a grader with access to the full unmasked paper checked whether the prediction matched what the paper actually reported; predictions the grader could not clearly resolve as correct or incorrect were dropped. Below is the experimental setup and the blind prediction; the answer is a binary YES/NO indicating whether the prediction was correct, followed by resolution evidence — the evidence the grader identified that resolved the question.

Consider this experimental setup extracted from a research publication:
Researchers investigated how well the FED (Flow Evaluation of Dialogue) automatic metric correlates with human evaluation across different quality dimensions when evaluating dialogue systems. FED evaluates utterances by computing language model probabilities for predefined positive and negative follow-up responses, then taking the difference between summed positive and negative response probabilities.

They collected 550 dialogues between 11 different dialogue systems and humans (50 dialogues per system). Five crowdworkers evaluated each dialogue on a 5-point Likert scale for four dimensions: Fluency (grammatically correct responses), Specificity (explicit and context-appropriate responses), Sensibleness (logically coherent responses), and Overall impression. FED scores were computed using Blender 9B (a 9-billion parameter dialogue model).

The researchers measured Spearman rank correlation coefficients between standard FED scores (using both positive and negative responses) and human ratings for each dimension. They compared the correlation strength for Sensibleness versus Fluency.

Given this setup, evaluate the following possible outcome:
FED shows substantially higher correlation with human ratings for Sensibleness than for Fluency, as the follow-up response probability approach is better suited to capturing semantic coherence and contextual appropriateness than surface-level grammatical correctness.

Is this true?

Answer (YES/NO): YES